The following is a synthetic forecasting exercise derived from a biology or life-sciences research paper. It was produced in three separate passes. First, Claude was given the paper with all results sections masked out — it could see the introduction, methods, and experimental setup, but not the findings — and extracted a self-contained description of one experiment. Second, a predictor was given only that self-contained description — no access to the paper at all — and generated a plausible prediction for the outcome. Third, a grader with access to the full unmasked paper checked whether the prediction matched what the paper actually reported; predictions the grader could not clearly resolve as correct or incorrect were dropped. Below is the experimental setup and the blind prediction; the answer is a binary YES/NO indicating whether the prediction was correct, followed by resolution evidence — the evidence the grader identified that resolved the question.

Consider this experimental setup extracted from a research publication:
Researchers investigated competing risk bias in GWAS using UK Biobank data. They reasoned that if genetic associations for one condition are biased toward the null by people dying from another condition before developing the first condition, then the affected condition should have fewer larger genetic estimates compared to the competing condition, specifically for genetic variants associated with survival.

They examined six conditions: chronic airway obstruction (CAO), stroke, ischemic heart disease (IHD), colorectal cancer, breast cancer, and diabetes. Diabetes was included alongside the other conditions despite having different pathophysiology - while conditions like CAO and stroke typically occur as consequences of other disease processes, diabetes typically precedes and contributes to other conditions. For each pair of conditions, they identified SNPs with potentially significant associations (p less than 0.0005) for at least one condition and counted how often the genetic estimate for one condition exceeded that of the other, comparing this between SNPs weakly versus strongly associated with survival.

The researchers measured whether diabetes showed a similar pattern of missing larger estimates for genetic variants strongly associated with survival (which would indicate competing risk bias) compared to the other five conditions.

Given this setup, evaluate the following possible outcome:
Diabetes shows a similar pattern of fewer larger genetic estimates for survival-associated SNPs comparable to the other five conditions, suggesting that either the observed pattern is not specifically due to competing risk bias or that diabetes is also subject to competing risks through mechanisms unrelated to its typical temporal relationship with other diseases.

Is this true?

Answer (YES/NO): NO